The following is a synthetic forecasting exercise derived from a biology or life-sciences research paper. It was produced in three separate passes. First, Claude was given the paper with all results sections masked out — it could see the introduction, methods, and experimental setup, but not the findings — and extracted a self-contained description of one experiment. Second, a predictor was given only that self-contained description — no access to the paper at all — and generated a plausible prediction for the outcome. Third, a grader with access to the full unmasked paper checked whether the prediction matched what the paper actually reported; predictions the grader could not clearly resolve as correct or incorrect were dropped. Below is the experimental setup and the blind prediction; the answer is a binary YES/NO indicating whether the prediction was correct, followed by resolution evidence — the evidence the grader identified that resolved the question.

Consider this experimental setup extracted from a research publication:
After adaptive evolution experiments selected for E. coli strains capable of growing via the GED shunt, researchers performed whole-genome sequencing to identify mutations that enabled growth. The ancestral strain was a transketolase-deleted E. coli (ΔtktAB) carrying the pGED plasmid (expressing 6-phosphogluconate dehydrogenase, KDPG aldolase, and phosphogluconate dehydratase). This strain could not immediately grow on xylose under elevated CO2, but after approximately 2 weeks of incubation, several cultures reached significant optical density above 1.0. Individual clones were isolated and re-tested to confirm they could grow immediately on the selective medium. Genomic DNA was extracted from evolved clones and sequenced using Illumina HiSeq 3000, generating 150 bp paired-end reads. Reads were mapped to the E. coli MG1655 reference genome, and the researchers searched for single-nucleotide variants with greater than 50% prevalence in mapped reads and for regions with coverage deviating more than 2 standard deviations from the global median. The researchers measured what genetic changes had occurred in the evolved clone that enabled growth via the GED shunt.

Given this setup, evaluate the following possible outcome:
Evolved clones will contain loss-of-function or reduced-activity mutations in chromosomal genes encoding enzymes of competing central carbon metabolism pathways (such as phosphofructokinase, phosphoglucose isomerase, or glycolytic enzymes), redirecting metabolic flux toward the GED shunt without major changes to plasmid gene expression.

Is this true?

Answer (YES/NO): NO